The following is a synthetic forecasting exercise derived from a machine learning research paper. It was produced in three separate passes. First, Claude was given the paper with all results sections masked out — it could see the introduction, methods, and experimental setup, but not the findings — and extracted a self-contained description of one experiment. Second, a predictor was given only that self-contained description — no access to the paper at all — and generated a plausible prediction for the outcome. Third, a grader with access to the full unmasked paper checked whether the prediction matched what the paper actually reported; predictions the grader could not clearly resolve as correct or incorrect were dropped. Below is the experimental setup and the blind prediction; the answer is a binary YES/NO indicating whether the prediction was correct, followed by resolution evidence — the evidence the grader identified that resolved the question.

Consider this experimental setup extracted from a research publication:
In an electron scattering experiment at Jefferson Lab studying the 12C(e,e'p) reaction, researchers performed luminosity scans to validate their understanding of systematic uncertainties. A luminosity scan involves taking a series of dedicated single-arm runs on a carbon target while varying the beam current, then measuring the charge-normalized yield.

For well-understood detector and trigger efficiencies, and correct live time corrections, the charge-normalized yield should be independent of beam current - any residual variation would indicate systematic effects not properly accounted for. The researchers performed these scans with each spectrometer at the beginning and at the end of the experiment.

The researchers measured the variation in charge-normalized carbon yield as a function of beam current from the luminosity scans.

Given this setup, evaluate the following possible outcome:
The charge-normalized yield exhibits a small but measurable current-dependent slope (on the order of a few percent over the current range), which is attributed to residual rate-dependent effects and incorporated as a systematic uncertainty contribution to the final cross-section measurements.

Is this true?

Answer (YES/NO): NO